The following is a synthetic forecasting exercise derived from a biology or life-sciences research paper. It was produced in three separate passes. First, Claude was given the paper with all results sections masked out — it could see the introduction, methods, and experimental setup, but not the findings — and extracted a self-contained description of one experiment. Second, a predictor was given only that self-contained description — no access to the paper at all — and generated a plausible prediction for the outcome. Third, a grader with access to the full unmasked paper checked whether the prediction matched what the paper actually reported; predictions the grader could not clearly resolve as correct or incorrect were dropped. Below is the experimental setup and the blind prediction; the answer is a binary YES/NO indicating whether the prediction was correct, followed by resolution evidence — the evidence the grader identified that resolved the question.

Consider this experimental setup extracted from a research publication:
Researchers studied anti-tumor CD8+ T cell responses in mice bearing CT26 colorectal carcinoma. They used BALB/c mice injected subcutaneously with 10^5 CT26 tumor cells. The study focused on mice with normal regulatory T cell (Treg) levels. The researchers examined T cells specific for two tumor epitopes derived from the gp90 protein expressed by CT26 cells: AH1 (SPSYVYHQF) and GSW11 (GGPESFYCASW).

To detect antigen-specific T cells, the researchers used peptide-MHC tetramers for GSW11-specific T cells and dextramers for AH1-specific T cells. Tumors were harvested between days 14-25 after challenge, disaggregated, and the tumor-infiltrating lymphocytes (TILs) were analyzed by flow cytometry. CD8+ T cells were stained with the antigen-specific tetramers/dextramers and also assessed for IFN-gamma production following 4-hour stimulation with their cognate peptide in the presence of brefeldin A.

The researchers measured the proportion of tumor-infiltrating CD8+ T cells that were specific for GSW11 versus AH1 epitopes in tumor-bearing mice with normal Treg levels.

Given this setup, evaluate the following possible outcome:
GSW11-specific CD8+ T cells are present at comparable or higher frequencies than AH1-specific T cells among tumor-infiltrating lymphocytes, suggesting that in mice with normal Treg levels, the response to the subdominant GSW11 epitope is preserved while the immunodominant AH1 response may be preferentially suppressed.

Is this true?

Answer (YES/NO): YES